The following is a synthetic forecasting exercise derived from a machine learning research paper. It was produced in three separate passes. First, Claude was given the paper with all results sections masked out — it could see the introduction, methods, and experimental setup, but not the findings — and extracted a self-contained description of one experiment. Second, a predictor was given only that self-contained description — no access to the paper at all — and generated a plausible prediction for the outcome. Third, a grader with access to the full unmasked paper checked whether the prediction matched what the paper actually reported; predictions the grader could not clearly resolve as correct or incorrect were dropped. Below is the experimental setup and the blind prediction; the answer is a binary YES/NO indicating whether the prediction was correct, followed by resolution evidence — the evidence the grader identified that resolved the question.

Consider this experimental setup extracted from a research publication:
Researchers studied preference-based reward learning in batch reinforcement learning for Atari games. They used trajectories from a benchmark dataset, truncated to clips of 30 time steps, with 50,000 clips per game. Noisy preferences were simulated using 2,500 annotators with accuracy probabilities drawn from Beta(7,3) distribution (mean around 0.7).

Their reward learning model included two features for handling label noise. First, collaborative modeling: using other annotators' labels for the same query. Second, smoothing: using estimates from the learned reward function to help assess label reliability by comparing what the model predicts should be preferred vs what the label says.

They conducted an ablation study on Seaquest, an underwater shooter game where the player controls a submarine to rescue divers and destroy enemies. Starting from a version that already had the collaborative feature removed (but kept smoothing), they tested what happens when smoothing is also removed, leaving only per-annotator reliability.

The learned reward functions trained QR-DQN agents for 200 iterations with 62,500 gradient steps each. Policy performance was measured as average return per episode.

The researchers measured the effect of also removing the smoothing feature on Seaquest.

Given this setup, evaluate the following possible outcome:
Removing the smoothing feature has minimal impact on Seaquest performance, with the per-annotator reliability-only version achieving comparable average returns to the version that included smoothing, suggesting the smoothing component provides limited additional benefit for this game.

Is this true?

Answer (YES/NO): NO